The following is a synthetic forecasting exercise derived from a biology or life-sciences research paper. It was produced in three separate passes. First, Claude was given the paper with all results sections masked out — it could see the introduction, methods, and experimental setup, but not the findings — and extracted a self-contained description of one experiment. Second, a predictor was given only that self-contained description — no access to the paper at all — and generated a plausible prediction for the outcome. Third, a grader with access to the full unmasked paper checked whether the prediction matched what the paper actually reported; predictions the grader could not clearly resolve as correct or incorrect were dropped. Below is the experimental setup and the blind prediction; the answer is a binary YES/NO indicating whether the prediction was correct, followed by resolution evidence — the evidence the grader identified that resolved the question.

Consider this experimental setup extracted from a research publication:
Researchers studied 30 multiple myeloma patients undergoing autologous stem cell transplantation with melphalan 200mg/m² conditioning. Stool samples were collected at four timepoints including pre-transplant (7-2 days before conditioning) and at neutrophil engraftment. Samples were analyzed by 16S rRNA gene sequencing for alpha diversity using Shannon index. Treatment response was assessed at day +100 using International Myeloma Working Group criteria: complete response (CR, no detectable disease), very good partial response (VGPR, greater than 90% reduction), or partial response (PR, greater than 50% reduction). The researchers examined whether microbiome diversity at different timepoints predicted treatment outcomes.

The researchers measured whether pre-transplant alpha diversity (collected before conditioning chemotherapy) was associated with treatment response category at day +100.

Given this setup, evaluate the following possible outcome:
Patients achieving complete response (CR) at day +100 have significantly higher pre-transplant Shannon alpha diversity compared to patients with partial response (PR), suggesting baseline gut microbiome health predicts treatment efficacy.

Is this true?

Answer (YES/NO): NO